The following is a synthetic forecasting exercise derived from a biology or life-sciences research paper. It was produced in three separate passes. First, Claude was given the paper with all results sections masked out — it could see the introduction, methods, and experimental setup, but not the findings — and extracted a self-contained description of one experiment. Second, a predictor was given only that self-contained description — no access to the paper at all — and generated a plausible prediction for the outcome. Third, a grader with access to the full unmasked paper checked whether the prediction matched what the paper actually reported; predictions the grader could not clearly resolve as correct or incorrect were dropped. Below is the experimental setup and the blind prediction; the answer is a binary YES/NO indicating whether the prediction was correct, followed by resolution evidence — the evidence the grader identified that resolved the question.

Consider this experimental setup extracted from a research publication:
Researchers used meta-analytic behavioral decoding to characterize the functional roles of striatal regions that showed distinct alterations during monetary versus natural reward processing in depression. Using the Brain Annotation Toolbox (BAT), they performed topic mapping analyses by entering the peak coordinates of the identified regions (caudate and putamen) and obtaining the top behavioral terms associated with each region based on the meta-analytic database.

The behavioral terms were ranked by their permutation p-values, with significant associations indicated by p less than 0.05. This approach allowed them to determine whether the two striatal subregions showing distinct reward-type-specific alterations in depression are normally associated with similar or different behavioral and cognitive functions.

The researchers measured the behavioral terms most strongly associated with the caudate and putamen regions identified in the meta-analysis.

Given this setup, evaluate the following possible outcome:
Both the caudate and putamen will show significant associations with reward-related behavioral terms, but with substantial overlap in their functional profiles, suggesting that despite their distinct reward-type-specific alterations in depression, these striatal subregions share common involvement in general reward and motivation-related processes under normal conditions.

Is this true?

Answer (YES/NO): YES